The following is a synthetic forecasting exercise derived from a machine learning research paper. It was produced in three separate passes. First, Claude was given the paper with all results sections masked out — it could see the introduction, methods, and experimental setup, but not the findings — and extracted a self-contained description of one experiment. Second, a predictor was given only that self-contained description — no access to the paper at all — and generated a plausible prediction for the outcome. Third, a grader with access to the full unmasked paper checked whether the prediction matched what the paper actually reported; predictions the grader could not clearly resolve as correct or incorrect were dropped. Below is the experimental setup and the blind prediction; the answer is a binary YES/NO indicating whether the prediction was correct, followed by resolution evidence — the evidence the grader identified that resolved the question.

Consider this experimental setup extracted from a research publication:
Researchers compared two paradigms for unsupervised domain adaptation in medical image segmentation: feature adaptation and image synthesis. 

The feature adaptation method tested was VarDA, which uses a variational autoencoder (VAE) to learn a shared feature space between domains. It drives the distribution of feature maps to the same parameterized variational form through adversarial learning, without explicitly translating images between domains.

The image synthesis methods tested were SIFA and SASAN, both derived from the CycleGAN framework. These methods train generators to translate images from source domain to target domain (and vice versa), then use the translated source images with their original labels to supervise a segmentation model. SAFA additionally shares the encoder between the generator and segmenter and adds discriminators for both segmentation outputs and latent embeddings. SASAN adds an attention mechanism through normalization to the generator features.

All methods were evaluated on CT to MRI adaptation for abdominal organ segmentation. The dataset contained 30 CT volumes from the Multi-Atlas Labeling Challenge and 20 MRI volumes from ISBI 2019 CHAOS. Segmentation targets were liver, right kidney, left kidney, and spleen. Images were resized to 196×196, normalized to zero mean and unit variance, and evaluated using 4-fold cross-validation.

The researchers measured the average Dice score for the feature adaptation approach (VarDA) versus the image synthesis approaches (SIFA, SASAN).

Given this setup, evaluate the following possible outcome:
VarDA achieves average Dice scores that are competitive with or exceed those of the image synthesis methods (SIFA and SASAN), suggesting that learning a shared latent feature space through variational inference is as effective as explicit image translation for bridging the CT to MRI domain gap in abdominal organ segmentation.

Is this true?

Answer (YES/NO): NO